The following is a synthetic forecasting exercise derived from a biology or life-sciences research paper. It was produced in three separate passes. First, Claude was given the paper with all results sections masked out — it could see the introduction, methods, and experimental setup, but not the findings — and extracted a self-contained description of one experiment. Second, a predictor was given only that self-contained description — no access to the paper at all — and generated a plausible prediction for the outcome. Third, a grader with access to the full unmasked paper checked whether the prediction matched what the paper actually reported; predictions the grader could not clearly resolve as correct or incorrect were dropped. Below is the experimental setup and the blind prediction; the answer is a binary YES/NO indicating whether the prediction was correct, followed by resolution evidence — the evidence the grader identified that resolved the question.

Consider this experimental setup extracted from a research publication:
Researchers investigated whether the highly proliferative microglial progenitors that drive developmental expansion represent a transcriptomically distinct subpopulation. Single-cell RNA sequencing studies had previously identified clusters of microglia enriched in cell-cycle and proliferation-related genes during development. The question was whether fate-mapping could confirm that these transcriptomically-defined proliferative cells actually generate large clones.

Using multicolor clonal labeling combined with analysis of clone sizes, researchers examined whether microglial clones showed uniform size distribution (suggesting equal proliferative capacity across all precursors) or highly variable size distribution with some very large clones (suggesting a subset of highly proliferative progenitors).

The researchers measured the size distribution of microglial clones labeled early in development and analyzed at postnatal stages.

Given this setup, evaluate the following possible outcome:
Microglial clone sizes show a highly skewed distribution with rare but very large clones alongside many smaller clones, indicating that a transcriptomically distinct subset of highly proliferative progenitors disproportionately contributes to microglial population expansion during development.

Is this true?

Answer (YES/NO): NO